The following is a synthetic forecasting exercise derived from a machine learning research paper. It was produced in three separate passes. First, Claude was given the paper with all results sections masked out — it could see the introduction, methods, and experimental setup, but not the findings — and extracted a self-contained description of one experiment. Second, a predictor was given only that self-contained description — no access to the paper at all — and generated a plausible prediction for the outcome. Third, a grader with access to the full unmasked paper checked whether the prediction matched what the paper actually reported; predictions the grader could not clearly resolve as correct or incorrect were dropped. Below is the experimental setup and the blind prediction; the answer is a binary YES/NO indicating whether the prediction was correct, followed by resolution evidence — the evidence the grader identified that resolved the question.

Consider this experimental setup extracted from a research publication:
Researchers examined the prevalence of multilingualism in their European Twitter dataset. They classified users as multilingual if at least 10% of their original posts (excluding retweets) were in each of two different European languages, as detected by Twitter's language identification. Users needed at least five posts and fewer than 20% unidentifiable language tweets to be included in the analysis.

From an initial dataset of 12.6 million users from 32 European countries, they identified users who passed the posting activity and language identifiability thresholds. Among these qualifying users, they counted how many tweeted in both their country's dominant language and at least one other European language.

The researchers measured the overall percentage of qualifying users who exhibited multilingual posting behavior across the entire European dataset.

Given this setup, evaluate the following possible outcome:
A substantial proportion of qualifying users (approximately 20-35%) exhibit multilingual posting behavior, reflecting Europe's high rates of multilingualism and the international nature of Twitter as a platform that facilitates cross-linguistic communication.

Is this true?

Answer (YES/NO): NO